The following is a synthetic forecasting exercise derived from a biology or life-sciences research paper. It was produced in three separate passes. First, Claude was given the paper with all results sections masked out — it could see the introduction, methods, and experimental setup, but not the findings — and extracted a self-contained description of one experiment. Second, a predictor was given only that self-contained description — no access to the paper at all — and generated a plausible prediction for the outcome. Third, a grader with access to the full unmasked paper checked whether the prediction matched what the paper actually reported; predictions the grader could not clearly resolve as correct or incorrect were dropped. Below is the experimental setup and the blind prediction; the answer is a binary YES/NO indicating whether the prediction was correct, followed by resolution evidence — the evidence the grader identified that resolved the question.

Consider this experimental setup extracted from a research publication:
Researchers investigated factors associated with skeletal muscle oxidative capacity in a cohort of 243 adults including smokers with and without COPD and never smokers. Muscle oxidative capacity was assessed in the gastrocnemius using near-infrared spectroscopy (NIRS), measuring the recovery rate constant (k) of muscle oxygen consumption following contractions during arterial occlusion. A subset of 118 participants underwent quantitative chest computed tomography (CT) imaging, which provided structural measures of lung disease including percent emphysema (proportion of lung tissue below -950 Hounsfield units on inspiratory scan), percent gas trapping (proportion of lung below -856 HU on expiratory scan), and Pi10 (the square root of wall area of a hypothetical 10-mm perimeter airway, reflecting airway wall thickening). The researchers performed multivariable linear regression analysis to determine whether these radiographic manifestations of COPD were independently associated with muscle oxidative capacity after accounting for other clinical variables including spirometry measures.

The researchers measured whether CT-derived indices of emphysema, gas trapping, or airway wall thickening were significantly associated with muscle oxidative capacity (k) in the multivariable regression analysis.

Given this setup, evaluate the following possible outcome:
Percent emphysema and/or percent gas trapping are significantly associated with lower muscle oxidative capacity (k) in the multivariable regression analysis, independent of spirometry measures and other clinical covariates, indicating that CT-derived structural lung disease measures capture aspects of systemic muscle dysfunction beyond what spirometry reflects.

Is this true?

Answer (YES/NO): NO